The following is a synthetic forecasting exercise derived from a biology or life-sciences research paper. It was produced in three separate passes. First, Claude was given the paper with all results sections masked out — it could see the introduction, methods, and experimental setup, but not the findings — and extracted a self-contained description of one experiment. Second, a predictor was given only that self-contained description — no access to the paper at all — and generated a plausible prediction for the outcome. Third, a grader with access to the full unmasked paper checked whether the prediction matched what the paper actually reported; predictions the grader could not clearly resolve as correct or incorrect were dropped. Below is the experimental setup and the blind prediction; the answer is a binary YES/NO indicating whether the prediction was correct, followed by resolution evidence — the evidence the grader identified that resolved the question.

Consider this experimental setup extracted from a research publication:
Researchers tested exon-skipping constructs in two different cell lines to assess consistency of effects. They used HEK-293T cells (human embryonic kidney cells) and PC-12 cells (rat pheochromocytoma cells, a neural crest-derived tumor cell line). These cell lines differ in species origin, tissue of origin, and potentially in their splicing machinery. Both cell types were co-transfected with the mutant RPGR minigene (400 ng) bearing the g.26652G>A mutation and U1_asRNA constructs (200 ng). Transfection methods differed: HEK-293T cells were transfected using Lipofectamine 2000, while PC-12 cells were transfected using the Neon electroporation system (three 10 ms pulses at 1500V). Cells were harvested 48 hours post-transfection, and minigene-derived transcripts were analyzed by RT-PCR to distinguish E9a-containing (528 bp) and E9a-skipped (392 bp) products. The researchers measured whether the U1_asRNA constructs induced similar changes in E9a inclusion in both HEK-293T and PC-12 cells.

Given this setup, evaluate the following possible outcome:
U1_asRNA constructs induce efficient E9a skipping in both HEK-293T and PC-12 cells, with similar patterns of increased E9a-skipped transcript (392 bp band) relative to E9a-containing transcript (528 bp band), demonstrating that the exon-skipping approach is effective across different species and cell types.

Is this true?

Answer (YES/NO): NO